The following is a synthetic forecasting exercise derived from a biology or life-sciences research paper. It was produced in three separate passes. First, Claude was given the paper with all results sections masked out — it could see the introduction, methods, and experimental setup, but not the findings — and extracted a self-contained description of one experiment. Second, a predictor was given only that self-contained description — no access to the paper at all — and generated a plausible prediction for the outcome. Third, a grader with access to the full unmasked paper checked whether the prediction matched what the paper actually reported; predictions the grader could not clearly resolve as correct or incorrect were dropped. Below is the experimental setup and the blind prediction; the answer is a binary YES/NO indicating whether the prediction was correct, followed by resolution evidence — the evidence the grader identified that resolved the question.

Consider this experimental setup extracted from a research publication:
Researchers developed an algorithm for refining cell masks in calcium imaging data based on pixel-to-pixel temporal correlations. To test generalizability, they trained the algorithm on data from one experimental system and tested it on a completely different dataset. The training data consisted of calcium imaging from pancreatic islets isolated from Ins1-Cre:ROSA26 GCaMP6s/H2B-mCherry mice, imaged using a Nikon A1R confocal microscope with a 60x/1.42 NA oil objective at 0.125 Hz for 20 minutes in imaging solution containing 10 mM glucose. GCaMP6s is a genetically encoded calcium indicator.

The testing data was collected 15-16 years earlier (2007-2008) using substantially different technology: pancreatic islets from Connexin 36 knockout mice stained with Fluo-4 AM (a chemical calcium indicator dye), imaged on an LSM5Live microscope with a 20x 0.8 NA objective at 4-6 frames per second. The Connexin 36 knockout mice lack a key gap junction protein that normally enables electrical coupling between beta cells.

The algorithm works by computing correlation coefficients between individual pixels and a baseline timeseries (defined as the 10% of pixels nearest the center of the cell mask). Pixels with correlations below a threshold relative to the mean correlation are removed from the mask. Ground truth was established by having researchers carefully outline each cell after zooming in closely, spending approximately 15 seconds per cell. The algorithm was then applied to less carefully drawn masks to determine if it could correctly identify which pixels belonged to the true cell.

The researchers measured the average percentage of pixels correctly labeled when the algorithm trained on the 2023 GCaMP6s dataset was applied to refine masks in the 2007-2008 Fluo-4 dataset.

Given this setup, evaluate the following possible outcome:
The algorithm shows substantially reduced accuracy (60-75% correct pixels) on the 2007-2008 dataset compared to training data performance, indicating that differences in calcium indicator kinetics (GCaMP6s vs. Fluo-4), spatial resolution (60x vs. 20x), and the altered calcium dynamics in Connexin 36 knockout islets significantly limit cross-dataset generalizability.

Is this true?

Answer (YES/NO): NO